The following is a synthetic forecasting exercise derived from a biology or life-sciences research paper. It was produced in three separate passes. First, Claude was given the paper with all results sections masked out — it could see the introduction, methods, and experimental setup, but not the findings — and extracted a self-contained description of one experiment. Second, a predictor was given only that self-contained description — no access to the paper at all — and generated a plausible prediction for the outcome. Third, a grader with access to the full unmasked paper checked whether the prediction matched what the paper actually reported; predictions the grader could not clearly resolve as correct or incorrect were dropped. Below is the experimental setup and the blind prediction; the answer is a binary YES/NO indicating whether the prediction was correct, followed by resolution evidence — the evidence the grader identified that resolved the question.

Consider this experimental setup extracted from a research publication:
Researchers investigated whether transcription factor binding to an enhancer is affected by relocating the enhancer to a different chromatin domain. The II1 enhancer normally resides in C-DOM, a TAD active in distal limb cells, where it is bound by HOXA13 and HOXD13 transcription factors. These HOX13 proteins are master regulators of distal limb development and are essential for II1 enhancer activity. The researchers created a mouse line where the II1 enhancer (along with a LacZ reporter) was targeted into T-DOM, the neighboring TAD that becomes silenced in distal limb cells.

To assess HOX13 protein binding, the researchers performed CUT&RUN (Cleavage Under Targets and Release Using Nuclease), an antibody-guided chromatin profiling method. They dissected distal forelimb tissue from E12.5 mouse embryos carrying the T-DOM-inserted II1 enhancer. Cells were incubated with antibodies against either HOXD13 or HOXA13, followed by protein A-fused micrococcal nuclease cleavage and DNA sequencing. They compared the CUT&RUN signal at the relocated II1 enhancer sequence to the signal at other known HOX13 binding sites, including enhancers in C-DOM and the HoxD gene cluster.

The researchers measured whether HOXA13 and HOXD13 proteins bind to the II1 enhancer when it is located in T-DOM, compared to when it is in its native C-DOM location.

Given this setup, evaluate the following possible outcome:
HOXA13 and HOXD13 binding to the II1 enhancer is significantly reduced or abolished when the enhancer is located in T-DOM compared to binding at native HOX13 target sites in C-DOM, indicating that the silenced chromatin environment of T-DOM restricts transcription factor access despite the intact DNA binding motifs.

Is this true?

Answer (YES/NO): NO